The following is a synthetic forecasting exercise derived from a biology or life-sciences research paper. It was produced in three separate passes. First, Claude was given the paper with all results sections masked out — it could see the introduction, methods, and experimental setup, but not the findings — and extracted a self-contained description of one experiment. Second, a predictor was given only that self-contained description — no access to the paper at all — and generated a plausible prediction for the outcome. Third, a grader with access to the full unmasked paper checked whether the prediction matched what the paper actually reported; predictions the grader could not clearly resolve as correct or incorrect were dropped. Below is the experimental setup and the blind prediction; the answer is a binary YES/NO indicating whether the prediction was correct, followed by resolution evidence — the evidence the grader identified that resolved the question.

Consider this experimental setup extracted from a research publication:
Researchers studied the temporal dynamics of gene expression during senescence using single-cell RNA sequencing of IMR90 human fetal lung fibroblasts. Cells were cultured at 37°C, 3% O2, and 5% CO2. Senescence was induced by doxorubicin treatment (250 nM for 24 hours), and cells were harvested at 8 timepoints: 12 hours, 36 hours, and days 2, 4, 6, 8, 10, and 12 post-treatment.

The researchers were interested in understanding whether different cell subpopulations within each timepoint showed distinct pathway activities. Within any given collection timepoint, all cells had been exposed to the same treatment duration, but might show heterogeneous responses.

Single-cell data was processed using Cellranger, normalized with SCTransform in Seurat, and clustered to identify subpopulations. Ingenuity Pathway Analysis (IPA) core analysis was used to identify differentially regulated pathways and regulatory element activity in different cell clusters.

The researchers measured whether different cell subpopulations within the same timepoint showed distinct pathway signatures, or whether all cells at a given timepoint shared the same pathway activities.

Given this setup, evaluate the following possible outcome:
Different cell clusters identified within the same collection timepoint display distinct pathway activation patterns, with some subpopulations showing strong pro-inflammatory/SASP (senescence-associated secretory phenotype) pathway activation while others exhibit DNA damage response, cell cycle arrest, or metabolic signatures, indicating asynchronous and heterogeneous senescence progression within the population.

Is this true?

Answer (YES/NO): YES